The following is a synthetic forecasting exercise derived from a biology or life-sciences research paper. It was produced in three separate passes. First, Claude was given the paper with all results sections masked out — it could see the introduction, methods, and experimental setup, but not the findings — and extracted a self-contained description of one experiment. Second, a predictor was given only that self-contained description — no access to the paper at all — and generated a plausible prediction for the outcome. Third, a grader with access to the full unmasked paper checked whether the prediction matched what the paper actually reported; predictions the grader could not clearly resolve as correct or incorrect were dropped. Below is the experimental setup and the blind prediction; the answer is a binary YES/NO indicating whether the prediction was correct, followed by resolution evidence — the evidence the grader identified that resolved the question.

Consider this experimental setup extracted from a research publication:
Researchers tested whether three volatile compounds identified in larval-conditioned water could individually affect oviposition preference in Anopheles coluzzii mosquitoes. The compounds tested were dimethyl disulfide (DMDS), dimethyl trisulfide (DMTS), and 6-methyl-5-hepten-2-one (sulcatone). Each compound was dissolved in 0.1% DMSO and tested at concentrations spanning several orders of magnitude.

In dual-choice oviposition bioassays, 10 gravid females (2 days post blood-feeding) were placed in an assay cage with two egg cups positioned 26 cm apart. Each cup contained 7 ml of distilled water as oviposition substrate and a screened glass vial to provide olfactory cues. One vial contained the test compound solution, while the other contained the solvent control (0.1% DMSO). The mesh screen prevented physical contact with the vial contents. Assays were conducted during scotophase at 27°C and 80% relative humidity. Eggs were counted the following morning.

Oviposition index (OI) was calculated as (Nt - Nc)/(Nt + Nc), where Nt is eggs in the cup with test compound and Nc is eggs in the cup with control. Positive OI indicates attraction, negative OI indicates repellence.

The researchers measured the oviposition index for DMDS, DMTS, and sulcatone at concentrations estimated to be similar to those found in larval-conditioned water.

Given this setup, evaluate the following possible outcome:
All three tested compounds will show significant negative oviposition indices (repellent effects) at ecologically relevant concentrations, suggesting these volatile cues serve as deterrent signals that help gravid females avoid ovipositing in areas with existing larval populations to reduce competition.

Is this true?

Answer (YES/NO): NO